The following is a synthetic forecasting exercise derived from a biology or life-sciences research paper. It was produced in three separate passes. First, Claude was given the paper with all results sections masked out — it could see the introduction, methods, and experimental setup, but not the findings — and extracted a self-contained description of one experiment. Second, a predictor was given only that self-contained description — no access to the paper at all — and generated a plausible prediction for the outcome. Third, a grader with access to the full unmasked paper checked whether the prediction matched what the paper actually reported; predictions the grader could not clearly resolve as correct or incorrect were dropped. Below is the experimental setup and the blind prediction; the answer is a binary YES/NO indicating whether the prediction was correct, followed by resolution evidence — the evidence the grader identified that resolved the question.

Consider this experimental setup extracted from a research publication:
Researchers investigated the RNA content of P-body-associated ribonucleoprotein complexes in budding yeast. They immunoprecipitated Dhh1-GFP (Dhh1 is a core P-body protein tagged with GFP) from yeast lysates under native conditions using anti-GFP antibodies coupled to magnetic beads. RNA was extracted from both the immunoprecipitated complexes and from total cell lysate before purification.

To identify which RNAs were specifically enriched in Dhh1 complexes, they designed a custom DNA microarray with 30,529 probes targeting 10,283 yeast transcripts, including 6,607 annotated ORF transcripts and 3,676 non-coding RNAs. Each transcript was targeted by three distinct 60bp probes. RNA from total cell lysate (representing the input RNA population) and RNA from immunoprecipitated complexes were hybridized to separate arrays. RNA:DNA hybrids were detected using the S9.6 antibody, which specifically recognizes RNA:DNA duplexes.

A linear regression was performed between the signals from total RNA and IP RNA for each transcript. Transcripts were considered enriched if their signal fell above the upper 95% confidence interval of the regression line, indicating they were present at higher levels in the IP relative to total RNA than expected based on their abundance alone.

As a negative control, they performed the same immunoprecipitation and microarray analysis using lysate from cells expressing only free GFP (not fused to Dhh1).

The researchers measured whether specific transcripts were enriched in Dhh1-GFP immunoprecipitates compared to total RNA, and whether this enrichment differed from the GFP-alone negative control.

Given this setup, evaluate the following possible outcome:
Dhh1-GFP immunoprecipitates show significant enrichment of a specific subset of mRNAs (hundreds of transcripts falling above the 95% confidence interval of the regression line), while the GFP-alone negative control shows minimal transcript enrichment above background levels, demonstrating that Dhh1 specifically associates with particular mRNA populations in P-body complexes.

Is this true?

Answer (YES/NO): NO